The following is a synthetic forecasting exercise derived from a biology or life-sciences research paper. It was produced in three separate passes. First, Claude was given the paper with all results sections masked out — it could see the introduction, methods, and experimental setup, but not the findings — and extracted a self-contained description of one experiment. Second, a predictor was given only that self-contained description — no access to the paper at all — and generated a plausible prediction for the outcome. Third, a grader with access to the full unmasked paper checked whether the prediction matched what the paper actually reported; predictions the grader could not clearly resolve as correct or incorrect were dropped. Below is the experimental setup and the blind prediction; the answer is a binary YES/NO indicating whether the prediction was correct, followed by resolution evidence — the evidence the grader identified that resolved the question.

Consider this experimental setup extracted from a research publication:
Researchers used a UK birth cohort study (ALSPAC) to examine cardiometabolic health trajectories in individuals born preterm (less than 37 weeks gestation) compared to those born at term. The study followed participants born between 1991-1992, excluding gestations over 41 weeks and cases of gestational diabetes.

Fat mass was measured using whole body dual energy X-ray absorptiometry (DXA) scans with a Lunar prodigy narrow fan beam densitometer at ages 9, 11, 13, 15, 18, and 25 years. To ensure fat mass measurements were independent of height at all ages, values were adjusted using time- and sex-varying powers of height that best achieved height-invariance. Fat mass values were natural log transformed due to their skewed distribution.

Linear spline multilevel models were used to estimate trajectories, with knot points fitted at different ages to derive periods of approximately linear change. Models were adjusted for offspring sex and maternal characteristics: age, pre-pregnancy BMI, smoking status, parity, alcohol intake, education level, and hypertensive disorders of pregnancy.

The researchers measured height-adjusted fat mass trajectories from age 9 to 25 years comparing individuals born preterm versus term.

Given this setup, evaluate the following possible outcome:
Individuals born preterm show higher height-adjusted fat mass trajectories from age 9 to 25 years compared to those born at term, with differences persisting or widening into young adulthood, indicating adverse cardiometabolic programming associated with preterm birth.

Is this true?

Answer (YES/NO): NO